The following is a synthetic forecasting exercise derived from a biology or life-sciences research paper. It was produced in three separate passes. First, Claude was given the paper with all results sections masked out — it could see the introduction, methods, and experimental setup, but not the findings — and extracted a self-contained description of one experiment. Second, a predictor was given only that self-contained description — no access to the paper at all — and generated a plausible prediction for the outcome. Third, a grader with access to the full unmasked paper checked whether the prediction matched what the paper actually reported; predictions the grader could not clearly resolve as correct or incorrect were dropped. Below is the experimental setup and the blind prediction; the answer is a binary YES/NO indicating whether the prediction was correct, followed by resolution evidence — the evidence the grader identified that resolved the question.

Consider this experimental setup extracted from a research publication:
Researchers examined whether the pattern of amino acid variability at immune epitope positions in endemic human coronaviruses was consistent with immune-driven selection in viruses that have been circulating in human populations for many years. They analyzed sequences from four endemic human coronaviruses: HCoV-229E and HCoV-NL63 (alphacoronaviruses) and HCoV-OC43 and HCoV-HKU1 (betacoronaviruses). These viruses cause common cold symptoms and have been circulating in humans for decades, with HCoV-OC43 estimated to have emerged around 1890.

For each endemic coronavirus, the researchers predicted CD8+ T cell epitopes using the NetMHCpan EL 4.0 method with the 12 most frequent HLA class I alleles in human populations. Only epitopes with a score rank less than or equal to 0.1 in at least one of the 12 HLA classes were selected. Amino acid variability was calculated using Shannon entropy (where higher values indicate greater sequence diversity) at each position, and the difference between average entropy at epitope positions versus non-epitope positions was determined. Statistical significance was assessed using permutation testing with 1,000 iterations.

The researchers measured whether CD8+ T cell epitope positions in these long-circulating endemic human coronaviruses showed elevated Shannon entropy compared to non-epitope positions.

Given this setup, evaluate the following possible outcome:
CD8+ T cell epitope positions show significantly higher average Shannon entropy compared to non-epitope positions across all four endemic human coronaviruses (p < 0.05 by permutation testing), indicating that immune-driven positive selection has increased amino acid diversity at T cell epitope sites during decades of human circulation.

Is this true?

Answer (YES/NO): NO